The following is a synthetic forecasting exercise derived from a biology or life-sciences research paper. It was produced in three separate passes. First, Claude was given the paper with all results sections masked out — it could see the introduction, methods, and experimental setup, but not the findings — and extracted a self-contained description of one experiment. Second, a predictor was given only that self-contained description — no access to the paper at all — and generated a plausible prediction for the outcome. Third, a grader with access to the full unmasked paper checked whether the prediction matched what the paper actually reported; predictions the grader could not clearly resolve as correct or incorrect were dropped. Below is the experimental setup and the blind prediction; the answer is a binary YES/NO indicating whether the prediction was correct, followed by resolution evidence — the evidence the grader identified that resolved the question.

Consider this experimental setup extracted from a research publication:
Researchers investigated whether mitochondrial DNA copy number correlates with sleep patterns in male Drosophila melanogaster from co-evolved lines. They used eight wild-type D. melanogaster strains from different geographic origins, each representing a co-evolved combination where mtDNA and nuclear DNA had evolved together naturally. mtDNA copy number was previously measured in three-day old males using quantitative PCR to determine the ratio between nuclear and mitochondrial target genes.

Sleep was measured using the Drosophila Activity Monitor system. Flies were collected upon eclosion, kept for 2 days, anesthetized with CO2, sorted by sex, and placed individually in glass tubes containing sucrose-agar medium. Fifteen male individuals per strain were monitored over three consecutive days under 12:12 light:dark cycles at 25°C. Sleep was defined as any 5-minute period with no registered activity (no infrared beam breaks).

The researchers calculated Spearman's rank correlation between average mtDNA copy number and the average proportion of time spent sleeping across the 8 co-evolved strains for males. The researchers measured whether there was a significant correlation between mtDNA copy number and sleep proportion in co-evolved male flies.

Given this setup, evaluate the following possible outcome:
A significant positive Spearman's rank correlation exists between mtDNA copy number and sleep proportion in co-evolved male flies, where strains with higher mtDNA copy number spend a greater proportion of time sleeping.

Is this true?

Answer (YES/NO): NO